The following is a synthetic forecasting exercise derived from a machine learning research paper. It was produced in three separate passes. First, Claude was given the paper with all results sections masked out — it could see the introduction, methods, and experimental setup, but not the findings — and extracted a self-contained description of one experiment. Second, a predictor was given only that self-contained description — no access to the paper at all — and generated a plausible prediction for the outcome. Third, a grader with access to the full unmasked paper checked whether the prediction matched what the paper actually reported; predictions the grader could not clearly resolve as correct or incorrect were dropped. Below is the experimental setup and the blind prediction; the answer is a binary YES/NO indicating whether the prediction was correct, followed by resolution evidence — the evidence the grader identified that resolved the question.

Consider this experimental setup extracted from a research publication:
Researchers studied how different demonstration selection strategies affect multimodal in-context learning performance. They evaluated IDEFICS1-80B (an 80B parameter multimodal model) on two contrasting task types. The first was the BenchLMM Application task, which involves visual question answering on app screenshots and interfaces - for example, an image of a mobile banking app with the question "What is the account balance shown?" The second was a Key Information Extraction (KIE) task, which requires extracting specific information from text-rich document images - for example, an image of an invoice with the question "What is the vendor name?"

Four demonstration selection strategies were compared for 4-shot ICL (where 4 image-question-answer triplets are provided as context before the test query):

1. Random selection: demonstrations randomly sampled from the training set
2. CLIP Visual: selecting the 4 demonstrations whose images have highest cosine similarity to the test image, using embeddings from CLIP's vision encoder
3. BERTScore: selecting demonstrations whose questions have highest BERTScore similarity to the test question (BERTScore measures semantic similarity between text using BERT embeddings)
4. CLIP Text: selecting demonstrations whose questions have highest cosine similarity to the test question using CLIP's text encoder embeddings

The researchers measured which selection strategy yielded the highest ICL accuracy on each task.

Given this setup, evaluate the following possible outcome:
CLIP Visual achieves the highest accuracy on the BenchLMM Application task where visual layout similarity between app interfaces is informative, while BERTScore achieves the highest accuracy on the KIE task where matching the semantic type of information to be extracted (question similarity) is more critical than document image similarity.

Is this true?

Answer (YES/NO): NO